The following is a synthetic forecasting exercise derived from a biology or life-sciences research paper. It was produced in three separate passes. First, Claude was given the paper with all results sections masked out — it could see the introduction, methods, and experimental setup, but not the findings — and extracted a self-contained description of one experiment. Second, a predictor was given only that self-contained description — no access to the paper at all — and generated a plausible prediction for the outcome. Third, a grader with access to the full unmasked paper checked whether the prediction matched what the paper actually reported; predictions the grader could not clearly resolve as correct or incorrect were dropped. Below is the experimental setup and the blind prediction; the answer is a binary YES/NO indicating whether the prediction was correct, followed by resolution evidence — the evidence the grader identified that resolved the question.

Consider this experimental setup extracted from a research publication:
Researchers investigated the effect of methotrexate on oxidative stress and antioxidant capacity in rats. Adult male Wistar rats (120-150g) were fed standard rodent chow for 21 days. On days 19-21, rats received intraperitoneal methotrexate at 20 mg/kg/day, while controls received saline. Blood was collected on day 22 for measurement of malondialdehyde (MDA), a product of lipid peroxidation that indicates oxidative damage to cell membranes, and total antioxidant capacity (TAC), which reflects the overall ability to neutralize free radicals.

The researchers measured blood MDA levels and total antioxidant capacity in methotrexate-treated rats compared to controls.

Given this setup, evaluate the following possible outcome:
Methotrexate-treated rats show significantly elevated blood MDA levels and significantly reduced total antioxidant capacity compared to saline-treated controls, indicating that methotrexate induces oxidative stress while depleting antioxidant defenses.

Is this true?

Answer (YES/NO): YES